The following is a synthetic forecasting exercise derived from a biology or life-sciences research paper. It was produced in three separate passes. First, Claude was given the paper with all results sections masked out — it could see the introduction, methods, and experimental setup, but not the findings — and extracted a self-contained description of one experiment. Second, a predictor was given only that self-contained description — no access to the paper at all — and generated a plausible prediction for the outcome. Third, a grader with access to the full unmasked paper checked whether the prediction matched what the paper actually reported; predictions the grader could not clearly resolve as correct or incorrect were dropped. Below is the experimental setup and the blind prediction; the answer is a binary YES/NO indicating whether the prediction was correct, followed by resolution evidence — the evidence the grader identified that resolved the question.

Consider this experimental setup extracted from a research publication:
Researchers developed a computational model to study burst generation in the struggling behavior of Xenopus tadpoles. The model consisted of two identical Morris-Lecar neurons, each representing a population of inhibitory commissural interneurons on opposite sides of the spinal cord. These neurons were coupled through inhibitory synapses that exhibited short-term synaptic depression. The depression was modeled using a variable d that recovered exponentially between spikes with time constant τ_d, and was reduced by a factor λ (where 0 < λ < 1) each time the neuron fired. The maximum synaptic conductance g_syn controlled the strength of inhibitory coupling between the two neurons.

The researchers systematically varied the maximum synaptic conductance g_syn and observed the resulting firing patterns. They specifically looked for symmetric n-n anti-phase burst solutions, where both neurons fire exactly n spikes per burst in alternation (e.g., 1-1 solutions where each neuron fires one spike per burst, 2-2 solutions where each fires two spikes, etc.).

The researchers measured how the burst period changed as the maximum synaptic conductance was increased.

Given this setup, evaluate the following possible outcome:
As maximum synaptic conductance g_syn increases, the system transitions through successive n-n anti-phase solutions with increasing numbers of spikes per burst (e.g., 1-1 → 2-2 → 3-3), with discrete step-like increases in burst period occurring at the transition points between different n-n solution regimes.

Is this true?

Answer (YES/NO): YES